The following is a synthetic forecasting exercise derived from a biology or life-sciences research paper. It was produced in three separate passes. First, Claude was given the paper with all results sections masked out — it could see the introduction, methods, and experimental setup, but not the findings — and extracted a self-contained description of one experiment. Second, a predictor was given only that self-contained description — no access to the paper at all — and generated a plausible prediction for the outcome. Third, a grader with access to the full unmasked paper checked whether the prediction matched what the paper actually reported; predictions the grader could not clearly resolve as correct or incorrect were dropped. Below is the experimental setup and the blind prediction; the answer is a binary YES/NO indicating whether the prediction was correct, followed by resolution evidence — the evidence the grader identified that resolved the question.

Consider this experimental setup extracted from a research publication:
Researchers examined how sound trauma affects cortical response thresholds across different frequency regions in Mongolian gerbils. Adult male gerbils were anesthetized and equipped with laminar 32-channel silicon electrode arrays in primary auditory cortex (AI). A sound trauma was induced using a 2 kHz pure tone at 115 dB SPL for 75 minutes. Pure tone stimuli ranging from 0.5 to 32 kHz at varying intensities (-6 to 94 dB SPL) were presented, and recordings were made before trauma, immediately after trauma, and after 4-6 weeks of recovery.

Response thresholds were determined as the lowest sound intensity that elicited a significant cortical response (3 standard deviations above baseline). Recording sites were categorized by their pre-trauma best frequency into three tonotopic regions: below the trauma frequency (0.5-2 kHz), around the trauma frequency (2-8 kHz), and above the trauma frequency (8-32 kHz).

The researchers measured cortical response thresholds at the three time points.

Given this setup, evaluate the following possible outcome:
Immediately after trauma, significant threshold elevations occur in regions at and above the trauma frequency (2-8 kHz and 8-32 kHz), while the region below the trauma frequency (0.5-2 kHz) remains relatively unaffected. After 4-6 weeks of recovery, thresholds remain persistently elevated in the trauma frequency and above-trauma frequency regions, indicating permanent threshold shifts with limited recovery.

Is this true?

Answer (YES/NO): NO